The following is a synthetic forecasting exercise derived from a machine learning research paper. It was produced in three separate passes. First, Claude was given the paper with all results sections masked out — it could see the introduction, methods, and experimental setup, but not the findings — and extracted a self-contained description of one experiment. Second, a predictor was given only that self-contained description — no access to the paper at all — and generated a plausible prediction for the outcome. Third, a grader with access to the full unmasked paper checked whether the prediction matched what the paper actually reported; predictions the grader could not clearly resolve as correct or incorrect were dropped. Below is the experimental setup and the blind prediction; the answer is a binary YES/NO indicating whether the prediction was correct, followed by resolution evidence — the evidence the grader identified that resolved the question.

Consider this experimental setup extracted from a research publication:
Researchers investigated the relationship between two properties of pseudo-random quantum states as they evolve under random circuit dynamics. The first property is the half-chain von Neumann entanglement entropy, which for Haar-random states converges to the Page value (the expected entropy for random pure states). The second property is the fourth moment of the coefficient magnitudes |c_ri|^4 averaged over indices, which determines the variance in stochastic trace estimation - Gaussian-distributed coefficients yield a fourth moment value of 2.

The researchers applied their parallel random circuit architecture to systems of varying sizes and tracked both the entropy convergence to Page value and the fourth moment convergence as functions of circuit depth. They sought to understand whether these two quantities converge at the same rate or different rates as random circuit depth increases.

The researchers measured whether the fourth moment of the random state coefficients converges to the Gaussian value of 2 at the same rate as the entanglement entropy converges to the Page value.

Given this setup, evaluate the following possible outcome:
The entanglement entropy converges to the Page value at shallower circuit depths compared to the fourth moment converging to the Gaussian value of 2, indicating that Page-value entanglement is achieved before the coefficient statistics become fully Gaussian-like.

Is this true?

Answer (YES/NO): NO